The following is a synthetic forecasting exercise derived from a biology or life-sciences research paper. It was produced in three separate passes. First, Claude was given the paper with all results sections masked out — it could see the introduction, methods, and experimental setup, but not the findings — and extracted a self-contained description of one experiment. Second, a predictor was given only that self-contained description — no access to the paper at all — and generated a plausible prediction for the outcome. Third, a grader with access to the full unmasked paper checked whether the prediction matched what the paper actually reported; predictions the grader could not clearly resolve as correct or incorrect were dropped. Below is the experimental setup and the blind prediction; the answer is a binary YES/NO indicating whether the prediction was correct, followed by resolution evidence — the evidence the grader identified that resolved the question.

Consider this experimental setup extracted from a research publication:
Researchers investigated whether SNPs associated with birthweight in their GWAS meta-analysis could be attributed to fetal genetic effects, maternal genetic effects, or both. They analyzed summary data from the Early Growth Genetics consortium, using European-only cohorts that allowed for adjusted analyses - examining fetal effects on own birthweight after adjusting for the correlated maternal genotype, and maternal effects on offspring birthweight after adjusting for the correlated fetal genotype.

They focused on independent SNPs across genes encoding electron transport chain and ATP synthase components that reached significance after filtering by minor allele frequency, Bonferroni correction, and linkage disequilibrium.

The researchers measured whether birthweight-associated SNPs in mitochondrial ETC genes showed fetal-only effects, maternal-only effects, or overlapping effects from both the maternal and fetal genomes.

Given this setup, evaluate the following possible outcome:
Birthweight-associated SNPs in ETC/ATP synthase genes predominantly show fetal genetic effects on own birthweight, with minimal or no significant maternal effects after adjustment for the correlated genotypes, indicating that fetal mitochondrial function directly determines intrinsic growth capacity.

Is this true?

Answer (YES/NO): NO